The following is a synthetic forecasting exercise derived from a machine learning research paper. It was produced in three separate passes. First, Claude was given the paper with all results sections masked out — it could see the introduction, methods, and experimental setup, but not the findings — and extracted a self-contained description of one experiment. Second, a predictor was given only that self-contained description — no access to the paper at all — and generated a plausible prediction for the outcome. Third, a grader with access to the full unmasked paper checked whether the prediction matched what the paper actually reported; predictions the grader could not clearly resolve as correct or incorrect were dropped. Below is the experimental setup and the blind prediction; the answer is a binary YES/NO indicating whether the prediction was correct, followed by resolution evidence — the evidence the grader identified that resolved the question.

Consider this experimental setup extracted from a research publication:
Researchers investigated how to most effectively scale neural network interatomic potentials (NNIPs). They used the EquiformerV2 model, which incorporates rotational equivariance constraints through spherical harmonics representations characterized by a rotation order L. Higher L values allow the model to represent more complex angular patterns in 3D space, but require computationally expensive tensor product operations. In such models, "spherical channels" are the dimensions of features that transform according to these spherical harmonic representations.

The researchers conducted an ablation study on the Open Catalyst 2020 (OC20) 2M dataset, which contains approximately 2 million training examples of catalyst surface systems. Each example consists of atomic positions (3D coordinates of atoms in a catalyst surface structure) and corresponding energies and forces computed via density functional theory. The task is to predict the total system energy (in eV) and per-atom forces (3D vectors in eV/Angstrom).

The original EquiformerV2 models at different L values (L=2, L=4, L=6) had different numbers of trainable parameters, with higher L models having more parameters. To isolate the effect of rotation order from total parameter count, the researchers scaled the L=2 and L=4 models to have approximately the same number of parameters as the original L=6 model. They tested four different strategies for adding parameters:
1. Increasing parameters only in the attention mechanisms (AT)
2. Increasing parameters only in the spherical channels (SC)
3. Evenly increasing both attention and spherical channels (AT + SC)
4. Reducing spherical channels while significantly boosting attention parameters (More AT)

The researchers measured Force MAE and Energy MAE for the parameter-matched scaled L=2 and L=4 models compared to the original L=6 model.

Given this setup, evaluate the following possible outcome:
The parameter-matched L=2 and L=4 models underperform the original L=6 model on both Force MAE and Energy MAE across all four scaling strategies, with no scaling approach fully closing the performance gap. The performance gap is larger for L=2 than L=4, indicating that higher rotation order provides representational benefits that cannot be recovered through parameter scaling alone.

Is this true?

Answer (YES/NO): NO